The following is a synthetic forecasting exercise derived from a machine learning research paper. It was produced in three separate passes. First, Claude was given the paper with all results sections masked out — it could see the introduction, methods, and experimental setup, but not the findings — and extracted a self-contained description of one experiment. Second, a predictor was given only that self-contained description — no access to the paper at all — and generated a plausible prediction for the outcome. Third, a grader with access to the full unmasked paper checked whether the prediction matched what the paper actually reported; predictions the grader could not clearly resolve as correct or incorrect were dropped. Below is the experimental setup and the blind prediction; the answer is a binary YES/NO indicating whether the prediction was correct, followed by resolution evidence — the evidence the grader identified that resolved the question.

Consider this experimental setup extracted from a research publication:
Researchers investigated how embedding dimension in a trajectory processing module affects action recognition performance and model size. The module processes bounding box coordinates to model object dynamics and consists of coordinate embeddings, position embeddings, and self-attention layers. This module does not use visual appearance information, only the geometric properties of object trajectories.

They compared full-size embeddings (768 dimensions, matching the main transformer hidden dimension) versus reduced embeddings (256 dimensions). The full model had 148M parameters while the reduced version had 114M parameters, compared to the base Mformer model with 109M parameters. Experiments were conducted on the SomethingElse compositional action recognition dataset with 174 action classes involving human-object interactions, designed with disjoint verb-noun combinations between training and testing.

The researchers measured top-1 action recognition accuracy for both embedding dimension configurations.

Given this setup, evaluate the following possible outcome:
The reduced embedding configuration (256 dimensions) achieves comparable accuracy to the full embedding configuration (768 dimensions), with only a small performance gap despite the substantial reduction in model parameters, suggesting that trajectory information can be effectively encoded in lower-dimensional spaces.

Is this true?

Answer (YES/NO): YES